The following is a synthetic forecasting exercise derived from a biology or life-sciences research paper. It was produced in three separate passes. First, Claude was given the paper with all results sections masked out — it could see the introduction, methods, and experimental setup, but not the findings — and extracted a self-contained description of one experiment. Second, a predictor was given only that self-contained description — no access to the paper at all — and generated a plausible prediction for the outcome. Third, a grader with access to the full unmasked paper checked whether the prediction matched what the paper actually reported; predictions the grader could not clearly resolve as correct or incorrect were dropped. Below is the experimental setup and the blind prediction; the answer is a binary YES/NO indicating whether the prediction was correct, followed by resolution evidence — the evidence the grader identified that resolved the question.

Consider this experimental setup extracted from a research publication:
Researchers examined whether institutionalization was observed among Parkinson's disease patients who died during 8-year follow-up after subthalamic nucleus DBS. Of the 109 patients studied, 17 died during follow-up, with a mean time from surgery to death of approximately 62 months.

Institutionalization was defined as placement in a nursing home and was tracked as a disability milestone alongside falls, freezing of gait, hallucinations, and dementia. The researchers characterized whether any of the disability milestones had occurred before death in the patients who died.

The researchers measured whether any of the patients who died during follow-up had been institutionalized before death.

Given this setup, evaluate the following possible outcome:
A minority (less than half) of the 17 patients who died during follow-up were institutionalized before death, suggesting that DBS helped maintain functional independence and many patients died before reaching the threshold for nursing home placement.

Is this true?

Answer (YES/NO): NO